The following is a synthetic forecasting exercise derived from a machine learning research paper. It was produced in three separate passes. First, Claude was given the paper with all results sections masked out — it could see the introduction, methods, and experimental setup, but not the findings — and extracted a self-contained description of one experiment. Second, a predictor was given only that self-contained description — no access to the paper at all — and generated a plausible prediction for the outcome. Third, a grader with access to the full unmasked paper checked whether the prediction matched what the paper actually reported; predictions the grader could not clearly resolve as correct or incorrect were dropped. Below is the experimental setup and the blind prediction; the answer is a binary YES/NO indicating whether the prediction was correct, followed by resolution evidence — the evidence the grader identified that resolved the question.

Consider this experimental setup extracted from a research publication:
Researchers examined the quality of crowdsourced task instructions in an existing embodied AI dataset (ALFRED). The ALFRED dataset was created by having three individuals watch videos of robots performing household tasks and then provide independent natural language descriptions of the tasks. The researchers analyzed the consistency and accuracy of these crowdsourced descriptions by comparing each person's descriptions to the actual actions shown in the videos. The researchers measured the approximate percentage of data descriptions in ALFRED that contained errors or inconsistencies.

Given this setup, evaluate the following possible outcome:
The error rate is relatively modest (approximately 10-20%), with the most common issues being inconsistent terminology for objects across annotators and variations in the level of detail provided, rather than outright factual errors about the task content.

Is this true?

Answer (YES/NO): NO